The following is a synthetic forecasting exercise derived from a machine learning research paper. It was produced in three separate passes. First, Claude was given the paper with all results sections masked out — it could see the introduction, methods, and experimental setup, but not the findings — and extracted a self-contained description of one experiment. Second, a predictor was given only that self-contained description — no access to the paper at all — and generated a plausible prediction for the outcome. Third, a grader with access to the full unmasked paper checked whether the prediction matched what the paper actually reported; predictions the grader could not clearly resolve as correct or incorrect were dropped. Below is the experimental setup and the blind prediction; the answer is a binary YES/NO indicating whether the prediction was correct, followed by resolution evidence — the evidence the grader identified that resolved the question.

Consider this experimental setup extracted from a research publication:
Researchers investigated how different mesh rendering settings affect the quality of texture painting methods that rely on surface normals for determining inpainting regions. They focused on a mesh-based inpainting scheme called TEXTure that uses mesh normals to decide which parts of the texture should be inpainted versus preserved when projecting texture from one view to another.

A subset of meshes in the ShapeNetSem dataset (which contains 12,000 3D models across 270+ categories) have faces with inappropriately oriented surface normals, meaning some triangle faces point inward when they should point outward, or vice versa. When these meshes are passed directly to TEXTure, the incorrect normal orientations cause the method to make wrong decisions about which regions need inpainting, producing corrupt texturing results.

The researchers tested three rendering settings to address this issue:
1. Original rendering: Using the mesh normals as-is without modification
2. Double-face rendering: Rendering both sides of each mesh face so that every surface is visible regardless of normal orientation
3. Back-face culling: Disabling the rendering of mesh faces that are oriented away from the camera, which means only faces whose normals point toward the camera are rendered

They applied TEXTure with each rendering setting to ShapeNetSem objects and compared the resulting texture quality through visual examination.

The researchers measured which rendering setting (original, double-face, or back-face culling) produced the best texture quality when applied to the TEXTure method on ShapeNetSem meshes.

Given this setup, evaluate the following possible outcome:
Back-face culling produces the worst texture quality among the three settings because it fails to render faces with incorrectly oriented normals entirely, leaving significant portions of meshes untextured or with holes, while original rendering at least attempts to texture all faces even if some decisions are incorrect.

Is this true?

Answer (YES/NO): NO